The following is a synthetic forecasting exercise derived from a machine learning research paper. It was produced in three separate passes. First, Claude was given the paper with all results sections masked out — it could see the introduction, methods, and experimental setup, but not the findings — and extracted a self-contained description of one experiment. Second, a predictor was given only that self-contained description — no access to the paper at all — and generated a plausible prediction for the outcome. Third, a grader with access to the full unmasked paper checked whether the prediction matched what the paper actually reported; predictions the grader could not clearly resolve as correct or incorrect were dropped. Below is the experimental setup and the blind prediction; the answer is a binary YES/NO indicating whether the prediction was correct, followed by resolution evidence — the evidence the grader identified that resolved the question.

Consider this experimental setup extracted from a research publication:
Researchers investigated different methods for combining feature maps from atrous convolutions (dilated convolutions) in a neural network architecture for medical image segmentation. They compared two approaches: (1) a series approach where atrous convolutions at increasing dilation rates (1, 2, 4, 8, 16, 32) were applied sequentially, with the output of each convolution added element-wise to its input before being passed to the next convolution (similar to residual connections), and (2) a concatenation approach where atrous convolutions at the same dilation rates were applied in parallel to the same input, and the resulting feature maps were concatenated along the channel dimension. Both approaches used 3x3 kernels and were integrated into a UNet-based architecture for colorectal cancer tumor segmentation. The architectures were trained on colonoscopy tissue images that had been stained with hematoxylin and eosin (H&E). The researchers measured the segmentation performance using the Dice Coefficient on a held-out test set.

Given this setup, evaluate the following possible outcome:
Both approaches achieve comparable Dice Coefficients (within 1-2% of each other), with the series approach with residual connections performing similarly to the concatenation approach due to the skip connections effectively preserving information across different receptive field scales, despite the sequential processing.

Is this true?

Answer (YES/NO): NO